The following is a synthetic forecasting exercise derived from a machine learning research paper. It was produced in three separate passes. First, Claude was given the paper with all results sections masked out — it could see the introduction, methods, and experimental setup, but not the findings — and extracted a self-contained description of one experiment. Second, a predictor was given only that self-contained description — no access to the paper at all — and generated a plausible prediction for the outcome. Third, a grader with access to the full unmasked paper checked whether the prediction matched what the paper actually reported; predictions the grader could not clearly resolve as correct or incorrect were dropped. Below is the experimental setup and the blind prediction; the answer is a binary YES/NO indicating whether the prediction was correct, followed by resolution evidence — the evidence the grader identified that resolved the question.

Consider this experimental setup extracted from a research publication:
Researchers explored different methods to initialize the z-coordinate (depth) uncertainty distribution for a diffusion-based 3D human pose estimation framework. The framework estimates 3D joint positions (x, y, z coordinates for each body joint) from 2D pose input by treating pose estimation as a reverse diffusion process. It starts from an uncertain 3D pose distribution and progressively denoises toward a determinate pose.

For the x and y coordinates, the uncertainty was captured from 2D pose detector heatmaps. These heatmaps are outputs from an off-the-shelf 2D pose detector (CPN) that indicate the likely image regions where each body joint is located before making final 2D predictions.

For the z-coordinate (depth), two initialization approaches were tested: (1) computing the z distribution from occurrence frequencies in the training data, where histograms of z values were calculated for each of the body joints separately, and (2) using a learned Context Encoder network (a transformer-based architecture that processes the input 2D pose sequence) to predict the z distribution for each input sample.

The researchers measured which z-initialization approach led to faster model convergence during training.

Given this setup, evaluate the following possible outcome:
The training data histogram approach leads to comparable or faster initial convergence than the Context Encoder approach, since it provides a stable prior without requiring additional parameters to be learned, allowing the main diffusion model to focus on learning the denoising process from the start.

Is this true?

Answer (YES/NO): NO